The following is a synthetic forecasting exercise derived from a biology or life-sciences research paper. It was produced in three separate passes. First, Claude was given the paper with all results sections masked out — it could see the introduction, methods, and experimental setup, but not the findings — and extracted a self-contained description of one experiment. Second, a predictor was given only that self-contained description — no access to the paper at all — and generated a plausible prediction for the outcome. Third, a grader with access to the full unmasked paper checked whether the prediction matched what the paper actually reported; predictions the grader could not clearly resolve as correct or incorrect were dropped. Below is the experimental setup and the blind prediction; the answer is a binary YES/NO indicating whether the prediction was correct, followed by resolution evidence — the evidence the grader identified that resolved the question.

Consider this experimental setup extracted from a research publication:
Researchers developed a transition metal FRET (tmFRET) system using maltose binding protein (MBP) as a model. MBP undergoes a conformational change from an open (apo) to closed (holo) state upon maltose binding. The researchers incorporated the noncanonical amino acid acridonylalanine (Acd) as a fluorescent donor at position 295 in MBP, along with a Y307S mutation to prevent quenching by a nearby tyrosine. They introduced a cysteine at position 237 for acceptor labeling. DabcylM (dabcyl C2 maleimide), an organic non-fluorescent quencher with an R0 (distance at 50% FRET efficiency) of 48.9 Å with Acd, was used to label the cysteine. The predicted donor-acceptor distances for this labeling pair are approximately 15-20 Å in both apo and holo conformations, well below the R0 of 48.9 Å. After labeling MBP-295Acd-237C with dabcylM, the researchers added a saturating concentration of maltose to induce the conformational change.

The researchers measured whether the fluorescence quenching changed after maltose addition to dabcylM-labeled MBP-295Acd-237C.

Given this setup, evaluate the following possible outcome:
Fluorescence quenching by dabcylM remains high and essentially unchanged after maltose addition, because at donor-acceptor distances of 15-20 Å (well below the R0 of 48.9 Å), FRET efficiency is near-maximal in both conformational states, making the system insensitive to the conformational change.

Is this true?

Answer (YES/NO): YES